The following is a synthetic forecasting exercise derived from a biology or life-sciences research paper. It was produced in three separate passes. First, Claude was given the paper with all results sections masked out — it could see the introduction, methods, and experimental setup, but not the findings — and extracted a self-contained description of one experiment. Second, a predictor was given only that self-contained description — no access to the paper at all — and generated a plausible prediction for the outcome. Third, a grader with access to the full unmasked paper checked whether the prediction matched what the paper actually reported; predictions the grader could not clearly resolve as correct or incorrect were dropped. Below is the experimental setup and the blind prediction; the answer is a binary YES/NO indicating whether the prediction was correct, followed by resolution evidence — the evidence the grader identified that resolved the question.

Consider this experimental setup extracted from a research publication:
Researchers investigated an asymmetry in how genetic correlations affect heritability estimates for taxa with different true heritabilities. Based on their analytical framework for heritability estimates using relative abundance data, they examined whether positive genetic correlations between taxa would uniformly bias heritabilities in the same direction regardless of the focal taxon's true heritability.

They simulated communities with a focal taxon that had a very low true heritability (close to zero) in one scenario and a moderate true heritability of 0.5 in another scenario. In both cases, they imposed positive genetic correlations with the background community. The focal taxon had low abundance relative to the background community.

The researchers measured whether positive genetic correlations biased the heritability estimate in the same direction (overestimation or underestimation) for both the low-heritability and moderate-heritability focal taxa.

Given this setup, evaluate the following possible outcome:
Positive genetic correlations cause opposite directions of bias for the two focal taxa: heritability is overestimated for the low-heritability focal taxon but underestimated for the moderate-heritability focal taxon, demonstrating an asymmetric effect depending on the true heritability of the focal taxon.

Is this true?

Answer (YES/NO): YES